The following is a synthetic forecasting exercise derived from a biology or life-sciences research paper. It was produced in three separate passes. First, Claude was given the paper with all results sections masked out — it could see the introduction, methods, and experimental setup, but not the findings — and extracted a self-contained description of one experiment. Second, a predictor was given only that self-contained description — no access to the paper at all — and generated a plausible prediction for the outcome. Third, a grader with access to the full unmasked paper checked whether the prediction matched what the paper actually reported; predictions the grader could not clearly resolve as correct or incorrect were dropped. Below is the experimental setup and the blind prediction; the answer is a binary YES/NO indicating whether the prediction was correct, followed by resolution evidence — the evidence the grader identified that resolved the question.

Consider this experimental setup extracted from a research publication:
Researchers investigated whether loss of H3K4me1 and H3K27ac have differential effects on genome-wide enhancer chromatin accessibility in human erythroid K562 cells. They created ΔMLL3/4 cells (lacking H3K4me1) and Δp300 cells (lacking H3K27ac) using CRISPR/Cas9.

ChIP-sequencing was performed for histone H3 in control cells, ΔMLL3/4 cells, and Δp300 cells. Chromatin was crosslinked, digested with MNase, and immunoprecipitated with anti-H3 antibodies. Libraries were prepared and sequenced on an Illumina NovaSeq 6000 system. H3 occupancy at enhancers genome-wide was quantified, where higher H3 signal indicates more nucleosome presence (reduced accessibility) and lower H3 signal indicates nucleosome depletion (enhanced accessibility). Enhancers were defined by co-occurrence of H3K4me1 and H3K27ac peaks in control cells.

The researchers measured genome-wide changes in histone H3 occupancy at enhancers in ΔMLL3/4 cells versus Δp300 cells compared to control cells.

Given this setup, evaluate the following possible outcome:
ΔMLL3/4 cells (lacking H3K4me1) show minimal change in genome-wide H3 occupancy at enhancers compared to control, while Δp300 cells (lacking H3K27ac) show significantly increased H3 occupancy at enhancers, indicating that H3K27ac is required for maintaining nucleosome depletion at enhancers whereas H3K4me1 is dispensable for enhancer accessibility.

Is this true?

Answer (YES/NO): NO